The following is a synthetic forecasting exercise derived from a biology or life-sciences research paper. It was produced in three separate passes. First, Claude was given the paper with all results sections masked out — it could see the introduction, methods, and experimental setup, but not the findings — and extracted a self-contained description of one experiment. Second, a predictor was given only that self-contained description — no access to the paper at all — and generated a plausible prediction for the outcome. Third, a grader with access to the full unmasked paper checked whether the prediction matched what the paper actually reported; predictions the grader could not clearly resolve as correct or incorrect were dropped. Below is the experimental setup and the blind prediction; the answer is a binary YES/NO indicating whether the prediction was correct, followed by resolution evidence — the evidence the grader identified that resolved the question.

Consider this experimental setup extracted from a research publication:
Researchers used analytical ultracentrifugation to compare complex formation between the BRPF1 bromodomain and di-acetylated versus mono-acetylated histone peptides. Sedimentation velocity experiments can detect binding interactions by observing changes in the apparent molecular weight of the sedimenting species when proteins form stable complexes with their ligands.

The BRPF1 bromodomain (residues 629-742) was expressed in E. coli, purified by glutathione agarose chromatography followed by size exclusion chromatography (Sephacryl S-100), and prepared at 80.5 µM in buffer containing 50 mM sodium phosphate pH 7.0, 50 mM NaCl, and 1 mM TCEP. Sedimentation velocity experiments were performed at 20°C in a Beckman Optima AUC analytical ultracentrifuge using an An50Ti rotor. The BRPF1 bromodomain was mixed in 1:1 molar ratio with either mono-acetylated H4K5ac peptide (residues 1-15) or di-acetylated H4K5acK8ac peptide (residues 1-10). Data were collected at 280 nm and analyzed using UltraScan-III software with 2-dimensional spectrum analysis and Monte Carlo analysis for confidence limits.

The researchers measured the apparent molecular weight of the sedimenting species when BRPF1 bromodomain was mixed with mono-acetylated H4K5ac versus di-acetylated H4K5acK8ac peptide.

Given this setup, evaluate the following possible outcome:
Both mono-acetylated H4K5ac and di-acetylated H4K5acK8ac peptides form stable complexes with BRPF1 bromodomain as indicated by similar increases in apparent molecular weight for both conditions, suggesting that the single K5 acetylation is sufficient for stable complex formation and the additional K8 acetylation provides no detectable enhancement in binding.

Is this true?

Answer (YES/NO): NO